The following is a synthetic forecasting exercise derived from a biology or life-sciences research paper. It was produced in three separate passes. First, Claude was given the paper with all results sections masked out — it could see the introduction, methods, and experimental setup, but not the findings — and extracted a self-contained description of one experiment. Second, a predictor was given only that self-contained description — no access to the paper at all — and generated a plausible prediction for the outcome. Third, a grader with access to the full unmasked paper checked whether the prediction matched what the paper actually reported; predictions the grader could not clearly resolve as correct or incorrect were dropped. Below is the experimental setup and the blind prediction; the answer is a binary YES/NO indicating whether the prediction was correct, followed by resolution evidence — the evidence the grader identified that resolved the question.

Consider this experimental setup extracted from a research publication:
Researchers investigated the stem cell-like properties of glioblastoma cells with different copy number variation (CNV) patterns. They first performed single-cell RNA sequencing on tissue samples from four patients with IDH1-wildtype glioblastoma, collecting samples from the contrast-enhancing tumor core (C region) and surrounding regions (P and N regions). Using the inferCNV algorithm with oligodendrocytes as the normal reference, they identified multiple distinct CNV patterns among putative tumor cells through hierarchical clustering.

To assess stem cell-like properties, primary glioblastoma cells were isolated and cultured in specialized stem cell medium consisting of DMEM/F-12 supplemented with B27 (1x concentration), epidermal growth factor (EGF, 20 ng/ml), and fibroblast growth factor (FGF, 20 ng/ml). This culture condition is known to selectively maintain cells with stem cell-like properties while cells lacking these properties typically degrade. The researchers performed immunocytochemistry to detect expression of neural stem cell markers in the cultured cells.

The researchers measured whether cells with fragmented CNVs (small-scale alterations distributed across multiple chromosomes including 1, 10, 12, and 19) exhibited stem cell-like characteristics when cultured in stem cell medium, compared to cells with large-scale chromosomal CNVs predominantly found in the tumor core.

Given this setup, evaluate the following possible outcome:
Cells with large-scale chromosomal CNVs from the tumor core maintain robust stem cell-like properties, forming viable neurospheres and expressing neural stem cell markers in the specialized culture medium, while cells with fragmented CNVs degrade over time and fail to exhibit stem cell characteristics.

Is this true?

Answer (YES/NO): NO